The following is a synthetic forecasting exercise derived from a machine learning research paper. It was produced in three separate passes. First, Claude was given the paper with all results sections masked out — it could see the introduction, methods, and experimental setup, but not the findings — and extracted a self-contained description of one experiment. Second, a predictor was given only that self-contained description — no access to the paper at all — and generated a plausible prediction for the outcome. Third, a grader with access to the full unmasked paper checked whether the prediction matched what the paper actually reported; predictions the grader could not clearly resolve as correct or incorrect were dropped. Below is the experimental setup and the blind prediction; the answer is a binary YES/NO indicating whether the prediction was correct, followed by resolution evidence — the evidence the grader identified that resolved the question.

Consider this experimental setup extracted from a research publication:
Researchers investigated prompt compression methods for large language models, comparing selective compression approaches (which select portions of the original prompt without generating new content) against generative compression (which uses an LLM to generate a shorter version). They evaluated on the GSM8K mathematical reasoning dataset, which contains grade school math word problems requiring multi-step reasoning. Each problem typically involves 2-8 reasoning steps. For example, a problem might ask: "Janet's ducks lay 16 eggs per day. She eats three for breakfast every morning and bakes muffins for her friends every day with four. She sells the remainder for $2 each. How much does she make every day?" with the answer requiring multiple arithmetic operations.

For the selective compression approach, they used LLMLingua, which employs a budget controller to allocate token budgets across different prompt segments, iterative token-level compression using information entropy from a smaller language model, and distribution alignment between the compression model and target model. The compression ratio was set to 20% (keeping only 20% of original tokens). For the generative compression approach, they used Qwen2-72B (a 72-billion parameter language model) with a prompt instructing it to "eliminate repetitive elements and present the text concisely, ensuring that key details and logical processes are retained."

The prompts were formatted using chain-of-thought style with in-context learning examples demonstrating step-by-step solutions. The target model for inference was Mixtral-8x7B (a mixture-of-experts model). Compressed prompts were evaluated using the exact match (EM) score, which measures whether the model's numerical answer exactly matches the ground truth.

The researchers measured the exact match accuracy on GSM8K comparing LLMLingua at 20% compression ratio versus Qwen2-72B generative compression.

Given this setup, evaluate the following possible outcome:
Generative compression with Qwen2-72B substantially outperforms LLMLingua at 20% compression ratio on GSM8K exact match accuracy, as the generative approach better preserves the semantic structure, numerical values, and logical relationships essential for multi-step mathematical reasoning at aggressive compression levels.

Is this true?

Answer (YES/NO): YES